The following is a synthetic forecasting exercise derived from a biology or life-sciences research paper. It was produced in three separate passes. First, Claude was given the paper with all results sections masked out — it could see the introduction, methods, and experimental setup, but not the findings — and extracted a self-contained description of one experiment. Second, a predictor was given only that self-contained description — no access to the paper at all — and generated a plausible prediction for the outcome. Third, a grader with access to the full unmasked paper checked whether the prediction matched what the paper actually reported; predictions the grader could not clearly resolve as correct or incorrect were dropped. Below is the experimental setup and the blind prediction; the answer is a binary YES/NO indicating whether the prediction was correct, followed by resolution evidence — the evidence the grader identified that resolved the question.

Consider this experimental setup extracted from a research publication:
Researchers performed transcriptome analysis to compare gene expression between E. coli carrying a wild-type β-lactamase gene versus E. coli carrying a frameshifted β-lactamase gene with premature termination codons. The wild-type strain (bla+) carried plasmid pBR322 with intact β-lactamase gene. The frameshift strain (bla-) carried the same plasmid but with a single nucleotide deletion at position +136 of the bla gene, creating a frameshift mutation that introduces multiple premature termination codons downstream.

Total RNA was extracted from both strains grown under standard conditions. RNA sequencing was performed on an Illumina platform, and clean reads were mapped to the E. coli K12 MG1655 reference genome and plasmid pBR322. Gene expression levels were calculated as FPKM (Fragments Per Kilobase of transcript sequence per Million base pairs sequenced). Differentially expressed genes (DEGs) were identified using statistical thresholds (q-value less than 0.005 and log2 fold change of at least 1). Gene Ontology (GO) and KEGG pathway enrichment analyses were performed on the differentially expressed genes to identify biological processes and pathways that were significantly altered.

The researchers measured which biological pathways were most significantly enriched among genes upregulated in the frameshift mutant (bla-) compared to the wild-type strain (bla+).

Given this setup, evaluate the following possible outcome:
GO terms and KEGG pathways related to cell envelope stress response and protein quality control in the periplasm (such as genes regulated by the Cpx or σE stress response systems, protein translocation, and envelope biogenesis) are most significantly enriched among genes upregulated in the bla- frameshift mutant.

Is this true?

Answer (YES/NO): NO